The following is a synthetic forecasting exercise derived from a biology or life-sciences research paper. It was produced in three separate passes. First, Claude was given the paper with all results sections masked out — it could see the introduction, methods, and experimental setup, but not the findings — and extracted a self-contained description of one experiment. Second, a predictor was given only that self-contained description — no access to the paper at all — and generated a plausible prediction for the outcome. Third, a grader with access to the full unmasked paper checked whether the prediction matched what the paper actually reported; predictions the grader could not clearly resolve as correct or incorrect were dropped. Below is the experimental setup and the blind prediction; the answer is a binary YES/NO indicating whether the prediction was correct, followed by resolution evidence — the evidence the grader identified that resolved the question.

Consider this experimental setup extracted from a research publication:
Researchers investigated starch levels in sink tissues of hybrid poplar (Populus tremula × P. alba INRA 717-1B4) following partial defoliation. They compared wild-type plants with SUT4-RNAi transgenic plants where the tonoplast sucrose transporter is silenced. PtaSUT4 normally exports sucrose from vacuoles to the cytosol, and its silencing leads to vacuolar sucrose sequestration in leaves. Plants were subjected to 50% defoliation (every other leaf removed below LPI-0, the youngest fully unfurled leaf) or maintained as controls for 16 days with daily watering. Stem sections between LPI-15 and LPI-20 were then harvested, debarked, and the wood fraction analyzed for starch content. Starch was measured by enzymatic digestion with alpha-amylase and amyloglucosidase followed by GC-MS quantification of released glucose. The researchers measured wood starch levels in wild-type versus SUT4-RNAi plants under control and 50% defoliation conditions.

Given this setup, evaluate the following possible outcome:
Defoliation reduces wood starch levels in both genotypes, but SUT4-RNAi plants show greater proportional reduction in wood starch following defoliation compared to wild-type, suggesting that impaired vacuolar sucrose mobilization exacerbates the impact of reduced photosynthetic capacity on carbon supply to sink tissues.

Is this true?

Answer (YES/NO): NO